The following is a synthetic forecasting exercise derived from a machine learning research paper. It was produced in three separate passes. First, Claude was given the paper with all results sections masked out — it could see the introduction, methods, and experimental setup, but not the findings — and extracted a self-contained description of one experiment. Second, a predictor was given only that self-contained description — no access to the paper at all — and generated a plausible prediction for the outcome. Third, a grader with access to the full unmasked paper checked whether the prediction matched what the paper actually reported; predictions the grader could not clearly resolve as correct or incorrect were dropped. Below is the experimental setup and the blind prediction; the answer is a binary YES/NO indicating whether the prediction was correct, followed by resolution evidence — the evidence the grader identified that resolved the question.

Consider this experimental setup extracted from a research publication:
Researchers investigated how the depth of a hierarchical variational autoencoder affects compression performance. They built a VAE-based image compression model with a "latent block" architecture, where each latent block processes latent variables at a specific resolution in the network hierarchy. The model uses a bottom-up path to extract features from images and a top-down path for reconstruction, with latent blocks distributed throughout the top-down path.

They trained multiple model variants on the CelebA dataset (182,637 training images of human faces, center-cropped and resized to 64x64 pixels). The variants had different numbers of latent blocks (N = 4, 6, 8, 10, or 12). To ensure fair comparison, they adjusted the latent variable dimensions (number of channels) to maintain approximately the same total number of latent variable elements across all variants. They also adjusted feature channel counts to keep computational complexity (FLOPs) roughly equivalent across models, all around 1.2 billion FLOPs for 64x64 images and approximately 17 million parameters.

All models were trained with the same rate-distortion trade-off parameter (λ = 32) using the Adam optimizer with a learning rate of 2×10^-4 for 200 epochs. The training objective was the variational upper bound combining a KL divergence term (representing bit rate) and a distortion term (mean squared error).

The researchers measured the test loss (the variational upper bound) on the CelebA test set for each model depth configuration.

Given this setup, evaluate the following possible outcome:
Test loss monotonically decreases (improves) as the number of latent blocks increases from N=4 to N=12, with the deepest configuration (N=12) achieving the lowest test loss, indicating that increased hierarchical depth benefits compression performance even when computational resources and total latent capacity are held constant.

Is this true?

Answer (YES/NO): YES